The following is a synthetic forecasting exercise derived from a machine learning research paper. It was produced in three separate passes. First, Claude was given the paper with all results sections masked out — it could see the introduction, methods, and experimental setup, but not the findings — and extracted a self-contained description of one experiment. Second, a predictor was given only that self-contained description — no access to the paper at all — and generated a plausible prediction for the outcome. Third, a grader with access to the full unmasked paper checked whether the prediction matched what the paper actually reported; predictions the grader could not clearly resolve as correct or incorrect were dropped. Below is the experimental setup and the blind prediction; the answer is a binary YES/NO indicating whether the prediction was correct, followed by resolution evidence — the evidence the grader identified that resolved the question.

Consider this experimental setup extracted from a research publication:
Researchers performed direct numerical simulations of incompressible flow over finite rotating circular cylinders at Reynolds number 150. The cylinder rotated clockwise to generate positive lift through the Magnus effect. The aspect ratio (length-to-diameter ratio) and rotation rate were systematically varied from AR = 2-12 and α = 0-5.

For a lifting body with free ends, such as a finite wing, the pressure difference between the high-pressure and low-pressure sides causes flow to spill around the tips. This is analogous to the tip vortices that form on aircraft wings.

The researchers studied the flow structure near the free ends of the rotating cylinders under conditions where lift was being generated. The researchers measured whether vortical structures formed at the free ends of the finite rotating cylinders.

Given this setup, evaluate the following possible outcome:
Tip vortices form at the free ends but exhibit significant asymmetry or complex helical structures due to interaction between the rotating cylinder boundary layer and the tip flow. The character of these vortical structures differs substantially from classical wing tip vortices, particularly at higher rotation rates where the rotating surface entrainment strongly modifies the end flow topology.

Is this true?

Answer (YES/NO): NO